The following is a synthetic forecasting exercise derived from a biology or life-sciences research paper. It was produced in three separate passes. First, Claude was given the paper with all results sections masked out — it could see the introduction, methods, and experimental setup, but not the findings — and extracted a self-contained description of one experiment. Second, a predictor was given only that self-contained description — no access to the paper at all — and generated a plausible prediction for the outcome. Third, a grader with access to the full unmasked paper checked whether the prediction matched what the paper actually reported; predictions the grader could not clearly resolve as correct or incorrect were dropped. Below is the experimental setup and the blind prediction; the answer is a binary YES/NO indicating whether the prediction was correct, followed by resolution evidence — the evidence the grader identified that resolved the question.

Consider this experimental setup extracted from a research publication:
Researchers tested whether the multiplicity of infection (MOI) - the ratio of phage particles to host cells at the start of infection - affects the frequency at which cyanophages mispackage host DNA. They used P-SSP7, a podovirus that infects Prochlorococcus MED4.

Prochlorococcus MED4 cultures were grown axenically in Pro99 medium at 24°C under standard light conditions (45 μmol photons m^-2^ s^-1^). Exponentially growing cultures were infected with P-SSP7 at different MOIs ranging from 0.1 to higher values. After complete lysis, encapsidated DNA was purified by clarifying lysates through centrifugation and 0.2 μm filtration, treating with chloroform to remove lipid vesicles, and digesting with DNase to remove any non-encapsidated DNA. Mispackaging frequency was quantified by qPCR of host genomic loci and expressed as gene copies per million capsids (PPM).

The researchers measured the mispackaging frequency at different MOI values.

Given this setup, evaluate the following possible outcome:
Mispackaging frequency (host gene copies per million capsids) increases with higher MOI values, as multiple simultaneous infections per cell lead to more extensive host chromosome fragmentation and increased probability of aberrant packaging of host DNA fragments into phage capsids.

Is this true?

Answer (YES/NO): NO